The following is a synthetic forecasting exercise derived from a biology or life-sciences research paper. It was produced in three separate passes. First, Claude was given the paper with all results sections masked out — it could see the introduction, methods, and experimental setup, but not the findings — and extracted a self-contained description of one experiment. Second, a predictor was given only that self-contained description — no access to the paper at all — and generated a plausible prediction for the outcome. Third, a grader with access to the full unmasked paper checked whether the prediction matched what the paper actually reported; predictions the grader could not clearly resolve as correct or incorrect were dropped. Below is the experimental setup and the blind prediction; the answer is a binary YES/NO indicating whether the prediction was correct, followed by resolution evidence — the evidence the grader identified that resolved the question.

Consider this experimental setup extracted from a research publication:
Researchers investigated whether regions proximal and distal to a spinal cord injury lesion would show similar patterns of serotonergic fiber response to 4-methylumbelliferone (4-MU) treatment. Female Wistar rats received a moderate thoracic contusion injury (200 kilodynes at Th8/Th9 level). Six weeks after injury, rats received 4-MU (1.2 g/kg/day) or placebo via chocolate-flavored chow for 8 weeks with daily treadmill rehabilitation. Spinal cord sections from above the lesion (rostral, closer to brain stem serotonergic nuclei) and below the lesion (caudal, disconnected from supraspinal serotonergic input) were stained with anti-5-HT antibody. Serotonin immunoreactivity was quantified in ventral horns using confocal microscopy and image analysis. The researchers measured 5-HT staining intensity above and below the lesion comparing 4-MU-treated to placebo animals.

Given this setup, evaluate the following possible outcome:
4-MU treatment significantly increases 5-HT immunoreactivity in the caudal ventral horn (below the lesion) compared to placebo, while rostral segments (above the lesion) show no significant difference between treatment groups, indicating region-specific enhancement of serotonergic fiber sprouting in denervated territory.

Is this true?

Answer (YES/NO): NO